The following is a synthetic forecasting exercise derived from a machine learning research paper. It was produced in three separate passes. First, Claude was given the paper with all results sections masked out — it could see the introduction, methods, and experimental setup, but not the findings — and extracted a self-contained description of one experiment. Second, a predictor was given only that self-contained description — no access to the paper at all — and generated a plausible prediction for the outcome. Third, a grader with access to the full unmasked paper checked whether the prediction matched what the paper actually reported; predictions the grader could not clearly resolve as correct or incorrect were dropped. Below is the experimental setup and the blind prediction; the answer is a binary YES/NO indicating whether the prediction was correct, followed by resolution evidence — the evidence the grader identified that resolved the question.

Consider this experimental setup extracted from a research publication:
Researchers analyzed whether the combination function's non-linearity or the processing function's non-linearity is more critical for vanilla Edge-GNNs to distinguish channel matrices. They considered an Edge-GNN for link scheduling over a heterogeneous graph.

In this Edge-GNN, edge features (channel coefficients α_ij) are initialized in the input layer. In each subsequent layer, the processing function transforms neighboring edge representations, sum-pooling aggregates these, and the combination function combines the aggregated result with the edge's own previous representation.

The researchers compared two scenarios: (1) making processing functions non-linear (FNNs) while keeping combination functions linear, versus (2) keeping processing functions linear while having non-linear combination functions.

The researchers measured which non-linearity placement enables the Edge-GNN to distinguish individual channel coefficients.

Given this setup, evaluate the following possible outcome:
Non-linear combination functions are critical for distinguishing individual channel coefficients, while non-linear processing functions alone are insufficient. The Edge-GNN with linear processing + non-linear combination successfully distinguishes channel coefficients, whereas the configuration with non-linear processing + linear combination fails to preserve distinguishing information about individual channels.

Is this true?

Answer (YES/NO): YES